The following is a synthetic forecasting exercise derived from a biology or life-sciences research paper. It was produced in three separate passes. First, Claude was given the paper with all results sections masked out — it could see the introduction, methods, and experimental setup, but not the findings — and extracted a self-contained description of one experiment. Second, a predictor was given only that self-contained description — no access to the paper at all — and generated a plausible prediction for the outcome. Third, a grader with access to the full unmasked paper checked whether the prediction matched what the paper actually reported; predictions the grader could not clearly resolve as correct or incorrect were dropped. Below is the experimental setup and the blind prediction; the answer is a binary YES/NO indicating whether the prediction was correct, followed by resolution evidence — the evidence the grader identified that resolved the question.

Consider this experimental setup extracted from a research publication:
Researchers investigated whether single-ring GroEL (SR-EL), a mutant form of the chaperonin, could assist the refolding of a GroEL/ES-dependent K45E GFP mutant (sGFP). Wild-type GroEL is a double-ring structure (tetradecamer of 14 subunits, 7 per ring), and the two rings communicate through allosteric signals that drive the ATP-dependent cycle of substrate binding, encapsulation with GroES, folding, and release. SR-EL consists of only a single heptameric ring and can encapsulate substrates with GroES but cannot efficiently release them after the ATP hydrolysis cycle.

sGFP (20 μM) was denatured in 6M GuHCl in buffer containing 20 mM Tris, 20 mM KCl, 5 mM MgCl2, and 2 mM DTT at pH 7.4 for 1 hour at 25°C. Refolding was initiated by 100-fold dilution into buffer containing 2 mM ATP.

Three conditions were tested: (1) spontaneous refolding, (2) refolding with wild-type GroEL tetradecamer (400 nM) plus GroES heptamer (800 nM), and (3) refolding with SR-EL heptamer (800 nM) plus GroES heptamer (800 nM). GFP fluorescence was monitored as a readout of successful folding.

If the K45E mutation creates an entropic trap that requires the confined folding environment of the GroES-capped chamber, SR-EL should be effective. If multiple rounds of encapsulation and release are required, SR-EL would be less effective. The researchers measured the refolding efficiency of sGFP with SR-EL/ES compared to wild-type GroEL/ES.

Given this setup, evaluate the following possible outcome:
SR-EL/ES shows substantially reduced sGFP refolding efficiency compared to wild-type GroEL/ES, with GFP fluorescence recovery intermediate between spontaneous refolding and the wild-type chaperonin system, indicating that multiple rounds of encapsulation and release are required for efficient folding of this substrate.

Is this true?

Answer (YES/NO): NO